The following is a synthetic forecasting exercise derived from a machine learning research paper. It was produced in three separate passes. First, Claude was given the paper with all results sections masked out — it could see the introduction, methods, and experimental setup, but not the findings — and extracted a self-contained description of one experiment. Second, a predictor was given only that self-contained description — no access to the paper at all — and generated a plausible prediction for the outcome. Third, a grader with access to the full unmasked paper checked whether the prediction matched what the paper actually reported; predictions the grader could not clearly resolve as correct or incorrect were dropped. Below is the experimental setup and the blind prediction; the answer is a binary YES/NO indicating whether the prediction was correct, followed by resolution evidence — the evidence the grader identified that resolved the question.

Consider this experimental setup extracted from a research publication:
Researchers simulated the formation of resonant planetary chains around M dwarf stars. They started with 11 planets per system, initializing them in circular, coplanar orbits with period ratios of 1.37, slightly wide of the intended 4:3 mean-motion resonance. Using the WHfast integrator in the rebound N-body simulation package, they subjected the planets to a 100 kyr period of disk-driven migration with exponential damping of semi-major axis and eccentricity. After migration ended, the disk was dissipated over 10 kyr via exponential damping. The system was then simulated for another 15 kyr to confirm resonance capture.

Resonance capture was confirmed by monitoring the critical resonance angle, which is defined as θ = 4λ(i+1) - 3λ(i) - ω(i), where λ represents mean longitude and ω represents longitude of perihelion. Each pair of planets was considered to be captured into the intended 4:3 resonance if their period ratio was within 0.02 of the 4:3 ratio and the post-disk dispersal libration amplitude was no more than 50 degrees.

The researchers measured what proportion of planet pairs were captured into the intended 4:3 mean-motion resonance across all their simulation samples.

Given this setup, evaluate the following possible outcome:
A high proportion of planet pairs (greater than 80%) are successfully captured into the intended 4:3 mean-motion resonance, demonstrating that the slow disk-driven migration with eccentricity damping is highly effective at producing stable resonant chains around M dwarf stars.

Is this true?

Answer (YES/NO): YES